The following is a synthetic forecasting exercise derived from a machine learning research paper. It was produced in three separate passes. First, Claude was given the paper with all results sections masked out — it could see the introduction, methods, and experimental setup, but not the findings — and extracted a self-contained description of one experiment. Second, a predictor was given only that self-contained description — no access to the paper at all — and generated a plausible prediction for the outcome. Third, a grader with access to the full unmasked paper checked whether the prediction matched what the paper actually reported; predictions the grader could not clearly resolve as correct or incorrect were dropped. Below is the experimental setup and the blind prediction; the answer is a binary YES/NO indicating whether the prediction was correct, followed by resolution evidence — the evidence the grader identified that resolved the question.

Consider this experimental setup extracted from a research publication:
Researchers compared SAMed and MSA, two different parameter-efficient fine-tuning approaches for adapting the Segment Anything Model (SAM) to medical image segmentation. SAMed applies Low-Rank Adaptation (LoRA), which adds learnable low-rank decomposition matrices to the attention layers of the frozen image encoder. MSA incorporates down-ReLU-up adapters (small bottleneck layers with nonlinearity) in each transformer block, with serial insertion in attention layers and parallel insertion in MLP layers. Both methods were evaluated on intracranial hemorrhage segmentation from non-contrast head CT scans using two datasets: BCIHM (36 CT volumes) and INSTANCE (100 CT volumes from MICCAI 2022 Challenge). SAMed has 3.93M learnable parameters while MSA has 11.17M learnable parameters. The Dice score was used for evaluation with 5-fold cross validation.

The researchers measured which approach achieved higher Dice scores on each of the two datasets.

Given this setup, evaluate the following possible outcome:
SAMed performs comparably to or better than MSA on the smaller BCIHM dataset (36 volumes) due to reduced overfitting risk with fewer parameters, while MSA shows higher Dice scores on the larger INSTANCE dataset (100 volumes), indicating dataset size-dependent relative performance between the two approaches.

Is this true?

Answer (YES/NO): NO